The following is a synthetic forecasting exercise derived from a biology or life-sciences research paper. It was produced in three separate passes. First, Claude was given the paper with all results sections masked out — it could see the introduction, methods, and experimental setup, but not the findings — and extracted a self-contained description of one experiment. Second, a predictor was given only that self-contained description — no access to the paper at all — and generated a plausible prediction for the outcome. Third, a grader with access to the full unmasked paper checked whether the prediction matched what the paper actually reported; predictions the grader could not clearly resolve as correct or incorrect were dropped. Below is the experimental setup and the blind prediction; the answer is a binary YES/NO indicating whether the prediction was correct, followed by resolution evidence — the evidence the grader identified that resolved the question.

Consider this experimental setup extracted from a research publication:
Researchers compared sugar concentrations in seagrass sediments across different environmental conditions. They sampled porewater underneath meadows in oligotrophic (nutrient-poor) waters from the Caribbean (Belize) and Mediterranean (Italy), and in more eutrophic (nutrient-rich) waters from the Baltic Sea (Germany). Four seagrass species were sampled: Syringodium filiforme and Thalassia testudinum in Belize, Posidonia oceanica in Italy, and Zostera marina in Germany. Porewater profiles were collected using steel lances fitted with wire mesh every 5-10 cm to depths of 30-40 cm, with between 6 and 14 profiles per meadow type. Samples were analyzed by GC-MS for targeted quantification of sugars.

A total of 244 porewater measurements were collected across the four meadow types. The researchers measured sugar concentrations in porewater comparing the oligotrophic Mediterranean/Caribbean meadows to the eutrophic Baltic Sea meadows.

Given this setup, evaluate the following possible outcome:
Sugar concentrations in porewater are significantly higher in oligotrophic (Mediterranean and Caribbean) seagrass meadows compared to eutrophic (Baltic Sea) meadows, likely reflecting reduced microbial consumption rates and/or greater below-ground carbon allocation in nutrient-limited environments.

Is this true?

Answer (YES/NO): YES